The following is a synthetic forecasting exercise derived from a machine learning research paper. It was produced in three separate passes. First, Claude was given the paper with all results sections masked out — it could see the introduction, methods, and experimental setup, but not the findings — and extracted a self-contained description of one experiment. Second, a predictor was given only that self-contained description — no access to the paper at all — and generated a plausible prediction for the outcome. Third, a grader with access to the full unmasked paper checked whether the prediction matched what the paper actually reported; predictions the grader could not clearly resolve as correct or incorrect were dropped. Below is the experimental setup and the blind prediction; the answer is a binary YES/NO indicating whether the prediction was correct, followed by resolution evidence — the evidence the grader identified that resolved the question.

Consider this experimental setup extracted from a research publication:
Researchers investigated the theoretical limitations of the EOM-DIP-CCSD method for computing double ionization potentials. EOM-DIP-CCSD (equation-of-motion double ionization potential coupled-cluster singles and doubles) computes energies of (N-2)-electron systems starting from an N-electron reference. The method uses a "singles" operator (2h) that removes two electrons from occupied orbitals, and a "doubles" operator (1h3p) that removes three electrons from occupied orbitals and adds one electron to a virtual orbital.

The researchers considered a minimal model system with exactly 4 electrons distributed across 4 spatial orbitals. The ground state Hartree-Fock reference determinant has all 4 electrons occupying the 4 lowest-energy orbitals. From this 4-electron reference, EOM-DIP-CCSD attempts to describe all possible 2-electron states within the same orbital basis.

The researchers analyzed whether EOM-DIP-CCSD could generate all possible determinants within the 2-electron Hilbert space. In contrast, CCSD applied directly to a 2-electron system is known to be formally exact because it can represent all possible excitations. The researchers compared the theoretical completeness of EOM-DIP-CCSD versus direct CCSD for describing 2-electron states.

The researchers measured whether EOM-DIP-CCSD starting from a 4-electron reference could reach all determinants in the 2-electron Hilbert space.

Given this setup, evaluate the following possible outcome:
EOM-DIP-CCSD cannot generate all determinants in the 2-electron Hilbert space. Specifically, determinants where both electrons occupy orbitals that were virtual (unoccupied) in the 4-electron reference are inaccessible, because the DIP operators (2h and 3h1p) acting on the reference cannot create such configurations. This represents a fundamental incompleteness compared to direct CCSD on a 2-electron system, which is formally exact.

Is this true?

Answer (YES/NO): YES